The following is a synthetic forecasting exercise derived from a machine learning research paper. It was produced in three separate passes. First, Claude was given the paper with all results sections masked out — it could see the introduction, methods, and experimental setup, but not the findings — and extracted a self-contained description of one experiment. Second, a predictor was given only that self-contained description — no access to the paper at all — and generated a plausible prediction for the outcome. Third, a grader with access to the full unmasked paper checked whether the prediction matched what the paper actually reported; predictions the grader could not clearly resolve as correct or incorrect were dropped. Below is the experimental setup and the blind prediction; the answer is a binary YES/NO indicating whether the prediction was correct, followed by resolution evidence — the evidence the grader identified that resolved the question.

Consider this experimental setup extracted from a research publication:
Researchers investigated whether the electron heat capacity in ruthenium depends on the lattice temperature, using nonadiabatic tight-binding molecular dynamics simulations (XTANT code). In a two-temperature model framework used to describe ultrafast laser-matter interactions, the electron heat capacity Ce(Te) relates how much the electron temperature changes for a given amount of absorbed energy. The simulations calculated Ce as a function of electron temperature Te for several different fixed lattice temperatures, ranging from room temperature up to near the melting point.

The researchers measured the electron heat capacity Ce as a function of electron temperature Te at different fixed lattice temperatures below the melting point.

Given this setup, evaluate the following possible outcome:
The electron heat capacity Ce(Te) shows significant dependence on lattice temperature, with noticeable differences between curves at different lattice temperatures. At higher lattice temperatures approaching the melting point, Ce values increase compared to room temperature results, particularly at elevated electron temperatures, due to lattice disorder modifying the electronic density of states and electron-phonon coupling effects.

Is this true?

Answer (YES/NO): NO